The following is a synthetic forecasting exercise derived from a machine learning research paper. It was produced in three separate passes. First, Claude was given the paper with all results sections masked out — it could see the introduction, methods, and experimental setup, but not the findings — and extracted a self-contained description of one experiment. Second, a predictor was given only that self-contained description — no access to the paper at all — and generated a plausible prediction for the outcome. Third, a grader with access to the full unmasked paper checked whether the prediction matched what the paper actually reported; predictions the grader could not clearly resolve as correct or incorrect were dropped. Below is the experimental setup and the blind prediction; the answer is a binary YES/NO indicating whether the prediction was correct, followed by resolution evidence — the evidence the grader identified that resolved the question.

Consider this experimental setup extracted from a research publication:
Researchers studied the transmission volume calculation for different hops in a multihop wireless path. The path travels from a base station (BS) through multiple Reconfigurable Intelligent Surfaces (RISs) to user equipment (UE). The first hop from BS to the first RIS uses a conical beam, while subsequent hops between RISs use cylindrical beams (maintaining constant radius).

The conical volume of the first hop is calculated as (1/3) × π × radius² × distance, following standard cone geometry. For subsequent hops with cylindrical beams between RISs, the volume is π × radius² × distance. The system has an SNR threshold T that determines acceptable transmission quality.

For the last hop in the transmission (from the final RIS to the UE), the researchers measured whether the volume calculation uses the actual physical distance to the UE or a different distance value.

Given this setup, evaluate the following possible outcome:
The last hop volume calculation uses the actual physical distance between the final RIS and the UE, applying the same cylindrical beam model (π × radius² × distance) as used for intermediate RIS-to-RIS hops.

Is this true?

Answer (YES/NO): NO